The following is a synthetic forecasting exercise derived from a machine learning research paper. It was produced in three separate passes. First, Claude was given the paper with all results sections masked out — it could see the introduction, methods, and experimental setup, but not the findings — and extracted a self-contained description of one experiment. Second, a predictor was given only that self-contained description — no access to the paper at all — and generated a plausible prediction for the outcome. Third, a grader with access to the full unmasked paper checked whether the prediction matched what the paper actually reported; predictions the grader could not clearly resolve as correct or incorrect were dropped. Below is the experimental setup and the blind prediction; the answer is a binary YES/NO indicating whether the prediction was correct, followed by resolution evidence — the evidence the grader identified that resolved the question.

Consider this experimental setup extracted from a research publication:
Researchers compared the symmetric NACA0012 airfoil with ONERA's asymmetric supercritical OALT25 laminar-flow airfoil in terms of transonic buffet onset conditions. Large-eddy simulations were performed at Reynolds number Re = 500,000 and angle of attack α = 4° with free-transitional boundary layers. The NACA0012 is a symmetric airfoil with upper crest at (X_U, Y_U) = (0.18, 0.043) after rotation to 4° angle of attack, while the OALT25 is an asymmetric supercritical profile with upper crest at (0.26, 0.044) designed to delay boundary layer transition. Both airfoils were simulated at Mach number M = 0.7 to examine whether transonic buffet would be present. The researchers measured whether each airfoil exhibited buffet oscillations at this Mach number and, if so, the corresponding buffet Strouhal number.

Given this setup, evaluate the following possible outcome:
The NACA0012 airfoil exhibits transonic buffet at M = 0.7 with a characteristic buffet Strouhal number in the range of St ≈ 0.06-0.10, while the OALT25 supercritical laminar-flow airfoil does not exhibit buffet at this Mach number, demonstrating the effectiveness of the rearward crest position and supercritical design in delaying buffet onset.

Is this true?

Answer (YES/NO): NO